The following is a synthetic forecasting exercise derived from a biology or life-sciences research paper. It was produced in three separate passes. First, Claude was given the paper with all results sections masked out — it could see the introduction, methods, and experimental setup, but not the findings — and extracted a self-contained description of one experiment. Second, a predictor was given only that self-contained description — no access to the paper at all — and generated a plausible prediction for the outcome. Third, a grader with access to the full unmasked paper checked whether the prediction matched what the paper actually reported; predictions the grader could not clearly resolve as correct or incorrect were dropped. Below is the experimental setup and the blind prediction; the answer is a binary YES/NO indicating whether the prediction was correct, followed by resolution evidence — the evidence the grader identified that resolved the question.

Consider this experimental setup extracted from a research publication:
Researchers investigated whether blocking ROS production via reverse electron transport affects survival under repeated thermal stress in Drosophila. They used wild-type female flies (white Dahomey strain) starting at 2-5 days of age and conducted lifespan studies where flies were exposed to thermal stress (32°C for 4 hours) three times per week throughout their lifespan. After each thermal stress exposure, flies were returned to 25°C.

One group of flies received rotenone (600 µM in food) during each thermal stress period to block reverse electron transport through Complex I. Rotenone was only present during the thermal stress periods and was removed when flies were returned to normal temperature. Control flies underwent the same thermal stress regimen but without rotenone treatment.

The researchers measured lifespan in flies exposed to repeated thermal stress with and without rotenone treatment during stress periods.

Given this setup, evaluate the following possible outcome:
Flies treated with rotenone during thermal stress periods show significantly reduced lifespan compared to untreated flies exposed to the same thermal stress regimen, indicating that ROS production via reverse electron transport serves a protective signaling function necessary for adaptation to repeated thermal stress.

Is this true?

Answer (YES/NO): YES